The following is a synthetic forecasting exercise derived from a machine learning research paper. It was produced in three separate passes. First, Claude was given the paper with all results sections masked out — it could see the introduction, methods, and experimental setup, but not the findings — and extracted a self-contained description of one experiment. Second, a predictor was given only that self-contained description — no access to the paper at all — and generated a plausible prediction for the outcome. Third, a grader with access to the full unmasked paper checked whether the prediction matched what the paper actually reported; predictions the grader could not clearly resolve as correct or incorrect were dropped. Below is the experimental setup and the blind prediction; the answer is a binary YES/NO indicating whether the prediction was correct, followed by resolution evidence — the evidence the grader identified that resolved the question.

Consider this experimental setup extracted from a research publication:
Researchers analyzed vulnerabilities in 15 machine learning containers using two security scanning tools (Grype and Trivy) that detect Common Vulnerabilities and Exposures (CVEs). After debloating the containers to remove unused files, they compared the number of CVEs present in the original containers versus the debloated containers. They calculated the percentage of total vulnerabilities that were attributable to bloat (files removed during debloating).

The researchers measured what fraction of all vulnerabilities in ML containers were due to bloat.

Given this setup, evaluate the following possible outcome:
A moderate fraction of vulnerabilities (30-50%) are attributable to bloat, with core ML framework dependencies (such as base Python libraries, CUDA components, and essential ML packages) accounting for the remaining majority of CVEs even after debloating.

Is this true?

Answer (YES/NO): NO